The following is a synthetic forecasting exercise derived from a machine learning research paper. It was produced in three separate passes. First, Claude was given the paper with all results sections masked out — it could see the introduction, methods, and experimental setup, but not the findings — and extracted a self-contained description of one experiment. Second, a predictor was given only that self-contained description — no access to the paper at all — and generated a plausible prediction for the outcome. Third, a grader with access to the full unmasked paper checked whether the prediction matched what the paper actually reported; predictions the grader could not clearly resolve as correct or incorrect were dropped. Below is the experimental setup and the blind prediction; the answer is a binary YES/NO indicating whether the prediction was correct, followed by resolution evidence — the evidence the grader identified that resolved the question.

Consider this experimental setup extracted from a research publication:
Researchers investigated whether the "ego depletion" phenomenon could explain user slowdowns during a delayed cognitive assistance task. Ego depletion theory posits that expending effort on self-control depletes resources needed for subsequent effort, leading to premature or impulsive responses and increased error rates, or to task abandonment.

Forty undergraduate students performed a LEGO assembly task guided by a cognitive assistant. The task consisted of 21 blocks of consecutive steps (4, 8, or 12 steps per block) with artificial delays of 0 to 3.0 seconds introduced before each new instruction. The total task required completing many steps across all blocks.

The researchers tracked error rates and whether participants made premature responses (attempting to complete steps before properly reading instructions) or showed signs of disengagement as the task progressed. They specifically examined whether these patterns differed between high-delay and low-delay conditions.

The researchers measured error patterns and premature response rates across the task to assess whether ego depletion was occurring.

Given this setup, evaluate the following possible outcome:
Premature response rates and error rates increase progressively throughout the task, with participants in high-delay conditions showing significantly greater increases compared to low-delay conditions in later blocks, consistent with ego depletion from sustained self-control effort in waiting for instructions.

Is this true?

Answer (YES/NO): NO